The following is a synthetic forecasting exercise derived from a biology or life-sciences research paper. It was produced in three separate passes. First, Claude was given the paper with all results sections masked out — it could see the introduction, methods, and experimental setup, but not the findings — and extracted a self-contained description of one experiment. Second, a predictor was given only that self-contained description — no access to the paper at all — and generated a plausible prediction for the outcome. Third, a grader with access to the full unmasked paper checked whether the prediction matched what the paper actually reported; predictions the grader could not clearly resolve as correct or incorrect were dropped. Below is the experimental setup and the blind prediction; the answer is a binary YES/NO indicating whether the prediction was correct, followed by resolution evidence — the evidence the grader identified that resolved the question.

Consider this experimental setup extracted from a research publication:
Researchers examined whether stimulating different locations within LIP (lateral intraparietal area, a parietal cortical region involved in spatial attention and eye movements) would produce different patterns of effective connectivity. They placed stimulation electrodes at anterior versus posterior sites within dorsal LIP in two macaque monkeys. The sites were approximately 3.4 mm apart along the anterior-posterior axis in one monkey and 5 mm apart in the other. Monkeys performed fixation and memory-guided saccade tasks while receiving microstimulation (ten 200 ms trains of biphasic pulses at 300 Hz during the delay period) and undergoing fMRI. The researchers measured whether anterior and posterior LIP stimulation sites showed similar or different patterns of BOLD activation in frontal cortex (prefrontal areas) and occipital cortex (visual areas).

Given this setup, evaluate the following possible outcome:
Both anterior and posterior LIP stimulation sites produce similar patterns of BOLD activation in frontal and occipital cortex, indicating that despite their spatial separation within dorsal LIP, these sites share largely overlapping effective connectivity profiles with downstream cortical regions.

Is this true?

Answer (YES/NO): NO